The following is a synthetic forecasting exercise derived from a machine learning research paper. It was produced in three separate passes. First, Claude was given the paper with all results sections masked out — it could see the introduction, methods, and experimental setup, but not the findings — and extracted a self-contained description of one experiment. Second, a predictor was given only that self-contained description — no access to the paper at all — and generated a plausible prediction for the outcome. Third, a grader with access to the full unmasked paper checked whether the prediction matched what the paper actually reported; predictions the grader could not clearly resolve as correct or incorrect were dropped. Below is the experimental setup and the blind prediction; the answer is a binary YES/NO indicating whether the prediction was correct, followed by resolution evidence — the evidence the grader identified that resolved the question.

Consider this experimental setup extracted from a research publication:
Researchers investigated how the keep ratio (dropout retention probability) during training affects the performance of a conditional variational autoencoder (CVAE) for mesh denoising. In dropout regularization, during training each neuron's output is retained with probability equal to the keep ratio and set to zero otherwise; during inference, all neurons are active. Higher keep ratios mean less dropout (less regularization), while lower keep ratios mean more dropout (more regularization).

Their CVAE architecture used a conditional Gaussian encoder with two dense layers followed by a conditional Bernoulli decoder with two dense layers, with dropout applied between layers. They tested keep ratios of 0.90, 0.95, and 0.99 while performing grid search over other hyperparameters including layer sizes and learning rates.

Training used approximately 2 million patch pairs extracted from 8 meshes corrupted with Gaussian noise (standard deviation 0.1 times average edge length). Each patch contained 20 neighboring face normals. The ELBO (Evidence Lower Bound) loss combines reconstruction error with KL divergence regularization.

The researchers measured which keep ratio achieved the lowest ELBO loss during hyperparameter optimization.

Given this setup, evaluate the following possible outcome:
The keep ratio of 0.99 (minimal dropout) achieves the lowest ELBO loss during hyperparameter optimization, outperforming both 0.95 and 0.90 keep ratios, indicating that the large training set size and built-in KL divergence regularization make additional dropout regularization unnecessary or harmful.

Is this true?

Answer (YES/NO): YES